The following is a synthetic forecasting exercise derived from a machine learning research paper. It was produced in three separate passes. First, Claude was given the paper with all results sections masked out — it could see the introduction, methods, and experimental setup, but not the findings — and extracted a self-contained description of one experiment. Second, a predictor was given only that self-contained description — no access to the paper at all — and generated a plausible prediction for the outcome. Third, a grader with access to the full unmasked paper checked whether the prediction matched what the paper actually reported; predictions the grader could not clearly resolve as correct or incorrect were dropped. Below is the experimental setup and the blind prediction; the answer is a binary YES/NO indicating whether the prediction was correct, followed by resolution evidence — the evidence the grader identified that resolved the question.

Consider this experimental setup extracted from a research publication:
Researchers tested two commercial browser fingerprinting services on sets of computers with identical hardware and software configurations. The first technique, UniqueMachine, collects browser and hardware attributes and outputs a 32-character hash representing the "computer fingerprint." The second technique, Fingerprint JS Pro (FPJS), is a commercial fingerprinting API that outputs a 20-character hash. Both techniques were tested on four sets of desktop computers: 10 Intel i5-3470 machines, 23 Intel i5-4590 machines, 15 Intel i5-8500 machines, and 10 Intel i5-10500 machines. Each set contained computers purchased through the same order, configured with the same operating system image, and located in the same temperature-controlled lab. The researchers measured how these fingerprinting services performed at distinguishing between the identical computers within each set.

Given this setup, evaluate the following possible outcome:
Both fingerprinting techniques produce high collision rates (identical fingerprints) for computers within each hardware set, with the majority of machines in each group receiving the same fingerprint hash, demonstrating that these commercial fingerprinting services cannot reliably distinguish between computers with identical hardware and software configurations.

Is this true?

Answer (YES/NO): YES